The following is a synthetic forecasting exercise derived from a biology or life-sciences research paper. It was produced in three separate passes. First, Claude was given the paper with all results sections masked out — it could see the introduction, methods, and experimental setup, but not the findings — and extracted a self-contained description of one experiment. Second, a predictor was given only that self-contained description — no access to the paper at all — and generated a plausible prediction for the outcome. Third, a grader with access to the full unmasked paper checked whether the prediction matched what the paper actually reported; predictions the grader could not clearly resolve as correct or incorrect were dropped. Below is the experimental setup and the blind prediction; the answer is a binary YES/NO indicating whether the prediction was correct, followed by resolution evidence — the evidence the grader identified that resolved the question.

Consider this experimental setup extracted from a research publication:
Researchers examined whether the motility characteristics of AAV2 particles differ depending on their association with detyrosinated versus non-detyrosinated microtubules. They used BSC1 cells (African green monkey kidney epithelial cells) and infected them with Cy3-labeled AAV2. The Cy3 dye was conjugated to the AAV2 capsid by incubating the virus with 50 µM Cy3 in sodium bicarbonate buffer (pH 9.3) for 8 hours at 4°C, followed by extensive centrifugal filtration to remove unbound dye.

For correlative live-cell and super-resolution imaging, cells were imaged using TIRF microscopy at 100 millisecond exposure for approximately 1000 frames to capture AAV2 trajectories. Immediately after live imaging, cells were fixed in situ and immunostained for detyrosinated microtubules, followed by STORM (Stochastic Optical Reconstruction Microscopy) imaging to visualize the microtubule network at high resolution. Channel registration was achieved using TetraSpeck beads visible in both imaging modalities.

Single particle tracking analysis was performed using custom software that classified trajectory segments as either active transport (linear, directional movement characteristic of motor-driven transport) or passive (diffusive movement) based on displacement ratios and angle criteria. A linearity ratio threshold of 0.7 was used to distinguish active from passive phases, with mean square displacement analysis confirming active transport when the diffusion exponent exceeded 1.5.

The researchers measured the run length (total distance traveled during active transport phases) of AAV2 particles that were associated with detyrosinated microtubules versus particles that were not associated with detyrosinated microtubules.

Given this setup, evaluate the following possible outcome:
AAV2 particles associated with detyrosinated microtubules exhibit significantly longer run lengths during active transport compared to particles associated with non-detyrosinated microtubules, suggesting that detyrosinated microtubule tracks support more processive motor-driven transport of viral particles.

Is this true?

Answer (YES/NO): NO